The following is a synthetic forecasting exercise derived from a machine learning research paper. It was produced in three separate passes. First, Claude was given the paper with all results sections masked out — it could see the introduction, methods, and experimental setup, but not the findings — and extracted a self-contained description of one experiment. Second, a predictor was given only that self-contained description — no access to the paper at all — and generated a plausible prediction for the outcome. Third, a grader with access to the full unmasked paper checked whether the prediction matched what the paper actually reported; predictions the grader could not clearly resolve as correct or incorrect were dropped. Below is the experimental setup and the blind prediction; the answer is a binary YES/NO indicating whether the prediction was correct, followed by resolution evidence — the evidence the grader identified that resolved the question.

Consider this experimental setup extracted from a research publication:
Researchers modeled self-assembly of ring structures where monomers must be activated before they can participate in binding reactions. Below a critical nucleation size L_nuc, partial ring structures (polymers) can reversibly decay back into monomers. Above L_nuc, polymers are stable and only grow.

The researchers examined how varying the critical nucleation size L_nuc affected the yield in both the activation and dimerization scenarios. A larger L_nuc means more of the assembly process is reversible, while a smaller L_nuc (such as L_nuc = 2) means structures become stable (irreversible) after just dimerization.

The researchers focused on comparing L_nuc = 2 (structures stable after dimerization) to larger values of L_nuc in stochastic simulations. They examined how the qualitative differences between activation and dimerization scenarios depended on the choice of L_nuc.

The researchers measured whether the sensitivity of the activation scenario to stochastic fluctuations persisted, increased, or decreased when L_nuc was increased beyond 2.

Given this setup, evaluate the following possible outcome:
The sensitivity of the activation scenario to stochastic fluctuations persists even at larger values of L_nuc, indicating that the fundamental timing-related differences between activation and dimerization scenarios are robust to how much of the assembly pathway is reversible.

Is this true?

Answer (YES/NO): NO